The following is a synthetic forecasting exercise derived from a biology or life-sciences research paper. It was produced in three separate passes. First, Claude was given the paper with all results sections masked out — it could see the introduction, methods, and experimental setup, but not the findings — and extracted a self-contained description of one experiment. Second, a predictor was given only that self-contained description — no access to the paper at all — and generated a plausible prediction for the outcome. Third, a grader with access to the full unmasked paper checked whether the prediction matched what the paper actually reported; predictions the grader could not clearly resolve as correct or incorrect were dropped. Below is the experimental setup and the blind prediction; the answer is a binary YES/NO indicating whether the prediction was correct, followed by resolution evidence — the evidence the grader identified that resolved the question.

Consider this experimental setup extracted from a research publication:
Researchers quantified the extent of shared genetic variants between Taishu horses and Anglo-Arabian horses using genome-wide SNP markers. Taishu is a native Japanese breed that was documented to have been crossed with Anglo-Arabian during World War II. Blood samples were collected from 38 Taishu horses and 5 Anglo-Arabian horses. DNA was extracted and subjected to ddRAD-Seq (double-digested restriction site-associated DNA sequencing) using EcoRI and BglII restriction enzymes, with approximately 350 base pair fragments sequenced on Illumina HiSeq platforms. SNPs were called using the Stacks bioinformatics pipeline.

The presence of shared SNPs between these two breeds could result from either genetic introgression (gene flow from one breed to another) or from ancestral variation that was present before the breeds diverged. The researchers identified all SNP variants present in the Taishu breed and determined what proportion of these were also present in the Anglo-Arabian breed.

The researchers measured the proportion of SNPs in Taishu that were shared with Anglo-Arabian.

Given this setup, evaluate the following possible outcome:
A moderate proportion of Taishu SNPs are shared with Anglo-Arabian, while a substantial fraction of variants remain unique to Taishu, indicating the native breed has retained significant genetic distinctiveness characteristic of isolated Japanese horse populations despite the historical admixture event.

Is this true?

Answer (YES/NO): NO